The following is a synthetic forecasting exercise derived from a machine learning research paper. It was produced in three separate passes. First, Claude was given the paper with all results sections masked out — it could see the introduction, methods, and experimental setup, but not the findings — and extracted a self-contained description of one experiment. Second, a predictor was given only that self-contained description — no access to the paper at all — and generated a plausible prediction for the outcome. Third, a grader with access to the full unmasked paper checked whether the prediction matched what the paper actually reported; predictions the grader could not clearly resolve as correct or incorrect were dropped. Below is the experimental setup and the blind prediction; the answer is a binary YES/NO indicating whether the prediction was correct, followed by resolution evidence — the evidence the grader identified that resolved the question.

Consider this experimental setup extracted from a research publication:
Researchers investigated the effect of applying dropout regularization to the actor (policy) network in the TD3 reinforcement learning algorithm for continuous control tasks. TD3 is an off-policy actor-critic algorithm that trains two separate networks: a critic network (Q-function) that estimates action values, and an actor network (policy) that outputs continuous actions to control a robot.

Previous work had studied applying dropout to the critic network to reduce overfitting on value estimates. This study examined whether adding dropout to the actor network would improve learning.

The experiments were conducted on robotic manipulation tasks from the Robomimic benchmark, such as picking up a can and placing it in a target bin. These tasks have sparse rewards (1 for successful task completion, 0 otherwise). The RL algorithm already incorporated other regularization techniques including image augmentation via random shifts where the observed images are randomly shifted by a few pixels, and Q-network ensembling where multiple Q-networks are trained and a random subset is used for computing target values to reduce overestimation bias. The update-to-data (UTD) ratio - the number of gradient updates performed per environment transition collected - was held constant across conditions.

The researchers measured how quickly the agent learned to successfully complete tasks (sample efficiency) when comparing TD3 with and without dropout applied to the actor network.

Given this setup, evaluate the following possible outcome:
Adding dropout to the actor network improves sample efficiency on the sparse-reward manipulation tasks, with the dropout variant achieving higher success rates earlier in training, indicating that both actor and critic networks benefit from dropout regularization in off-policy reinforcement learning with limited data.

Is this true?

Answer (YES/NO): YES